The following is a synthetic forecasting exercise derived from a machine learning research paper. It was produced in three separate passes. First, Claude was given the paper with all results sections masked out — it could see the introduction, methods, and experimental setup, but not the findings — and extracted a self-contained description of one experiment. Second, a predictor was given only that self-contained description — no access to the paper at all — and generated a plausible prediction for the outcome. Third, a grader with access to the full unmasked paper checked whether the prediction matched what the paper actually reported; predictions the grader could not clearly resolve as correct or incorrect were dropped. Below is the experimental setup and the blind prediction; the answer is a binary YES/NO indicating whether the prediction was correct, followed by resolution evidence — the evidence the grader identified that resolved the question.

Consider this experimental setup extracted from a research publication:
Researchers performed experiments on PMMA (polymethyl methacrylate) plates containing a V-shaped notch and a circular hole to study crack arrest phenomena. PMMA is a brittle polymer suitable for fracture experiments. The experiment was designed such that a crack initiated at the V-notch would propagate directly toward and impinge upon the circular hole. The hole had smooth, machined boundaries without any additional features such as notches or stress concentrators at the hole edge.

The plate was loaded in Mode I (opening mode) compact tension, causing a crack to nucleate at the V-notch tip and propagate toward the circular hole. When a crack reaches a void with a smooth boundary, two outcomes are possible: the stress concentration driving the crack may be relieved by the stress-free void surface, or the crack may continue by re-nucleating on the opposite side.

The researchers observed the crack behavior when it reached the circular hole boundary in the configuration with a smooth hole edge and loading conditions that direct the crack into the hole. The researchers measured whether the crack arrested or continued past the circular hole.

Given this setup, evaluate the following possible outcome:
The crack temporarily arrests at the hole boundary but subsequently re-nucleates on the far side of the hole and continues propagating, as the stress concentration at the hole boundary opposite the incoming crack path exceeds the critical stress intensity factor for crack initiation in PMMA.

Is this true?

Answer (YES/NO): NO